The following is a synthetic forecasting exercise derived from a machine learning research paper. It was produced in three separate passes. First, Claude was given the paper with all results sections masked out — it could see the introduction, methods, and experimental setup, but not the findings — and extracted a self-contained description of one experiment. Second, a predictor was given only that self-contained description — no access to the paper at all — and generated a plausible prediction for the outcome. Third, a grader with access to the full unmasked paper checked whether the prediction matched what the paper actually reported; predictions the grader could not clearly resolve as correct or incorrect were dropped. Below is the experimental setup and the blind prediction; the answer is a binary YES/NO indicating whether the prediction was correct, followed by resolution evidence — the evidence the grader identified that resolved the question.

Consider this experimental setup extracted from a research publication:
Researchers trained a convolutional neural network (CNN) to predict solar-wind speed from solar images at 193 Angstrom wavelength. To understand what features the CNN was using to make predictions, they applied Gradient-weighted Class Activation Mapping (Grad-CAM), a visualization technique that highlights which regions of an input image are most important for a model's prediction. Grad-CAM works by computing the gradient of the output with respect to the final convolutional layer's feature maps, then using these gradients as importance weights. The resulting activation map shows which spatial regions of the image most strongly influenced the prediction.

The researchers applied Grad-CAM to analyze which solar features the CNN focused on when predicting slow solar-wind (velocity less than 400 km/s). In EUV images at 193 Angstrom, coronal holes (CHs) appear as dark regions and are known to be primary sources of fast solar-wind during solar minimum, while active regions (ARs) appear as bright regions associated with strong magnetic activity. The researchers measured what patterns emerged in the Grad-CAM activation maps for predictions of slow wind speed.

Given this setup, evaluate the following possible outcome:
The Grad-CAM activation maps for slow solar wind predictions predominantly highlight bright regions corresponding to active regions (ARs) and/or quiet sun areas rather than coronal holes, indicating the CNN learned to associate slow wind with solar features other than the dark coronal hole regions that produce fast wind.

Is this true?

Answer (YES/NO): NO